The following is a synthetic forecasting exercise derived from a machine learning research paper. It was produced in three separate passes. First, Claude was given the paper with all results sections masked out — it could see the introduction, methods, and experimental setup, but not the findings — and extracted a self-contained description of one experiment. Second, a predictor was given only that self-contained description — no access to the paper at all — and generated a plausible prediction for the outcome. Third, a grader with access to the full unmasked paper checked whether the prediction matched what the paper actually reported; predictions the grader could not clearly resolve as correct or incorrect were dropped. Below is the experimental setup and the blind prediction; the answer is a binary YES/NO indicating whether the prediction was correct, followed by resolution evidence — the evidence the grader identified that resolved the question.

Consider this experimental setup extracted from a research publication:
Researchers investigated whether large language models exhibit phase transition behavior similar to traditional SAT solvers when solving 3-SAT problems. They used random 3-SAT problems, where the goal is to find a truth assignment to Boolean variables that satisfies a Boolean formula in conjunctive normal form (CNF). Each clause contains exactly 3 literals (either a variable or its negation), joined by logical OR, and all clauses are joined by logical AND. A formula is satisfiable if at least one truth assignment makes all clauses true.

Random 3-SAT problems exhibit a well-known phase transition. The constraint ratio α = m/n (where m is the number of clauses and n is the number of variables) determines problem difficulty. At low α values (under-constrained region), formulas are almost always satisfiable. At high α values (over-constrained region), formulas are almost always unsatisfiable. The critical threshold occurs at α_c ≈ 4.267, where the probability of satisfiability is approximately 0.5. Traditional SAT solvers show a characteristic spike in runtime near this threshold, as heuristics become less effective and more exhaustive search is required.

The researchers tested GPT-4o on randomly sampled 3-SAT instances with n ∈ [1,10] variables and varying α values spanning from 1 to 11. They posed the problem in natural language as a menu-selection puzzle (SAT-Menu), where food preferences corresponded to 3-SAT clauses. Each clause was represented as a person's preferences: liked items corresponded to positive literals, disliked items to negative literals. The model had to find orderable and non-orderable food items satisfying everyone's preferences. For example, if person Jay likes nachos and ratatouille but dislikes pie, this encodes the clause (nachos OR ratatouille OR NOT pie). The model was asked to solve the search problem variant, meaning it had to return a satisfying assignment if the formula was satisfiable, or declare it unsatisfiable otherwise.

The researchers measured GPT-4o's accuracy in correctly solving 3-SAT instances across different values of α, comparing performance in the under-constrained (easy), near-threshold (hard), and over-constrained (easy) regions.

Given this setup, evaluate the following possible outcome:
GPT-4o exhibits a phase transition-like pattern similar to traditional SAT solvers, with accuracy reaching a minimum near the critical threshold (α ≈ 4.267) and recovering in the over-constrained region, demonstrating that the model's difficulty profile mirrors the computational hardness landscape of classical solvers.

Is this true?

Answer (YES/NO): YES